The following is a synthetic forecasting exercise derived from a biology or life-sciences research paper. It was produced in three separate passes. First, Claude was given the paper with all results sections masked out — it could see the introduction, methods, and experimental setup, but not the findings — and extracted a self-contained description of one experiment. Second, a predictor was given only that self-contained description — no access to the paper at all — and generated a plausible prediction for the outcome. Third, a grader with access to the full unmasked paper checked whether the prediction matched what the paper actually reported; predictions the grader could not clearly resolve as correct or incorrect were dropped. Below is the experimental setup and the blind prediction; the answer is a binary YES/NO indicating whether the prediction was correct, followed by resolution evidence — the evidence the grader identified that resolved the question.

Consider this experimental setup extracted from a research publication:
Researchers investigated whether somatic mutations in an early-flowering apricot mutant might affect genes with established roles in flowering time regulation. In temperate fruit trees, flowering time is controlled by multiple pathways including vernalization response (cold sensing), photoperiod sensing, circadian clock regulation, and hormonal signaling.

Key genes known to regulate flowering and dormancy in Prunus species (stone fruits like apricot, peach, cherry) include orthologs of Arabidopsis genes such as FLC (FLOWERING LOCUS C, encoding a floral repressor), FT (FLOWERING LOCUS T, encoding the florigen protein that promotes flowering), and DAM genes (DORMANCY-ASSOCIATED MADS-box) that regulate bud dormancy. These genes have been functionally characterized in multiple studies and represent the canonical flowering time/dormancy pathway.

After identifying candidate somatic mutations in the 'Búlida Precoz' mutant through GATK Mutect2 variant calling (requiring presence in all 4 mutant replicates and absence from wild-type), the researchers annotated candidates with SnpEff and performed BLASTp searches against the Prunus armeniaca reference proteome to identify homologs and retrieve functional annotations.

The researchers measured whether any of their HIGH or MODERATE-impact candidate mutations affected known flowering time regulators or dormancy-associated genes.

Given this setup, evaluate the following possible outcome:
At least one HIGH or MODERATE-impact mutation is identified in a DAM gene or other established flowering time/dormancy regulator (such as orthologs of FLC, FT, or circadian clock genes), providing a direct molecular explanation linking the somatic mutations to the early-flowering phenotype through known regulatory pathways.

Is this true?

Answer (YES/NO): NO